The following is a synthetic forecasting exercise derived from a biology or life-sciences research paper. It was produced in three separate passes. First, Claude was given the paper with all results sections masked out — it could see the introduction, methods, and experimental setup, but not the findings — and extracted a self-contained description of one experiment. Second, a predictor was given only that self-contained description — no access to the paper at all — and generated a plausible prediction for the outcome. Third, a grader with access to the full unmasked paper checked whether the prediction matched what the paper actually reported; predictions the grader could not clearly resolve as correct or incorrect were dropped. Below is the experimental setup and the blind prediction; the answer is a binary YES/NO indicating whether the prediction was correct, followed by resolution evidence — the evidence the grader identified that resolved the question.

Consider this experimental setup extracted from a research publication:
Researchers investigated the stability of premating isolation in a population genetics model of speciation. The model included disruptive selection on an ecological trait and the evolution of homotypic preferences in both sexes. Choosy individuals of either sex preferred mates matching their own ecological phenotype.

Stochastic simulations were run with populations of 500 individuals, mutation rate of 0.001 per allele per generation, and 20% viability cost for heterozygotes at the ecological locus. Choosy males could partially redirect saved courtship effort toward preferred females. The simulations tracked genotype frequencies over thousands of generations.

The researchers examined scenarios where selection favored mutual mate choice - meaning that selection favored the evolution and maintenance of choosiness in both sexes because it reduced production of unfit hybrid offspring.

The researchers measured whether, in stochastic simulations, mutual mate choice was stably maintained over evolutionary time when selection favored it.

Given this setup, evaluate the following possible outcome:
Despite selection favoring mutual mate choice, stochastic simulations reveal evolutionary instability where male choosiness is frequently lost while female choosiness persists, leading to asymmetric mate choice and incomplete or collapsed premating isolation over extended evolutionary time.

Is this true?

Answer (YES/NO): NO